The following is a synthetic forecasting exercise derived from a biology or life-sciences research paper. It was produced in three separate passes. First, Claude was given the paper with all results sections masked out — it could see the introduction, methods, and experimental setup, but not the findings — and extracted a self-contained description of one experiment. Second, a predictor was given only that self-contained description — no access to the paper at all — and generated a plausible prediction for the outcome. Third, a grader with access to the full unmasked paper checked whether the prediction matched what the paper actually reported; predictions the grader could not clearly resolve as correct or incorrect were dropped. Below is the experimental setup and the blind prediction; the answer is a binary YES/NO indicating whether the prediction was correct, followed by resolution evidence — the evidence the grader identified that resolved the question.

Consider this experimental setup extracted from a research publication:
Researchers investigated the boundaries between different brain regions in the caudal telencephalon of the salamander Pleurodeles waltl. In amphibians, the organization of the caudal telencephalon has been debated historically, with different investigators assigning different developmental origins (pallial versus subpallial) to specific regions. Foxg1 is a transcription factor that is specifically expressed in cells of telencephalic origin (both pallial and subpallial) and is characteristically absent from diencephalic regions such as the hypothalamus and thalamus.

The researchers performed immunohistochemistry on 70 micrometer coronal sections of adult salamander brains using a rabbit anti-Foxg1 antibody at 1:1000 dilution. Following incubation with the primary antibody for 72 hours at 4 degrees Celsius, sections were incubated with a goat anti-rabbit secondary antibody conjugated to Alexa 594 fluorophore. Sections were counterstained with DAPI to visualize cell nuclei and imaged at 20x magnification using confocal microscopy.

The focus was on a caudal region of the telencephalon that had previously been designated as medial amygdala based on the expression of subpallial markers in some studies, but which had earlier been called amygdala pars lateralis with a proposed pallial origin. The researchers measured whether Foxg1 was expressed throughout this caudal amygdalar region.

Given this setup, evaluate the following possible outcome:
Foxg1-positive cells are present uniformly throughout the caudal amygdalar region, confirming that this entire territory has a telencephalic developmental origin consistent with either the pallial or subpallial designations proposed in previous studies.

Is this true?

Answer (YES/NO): NO